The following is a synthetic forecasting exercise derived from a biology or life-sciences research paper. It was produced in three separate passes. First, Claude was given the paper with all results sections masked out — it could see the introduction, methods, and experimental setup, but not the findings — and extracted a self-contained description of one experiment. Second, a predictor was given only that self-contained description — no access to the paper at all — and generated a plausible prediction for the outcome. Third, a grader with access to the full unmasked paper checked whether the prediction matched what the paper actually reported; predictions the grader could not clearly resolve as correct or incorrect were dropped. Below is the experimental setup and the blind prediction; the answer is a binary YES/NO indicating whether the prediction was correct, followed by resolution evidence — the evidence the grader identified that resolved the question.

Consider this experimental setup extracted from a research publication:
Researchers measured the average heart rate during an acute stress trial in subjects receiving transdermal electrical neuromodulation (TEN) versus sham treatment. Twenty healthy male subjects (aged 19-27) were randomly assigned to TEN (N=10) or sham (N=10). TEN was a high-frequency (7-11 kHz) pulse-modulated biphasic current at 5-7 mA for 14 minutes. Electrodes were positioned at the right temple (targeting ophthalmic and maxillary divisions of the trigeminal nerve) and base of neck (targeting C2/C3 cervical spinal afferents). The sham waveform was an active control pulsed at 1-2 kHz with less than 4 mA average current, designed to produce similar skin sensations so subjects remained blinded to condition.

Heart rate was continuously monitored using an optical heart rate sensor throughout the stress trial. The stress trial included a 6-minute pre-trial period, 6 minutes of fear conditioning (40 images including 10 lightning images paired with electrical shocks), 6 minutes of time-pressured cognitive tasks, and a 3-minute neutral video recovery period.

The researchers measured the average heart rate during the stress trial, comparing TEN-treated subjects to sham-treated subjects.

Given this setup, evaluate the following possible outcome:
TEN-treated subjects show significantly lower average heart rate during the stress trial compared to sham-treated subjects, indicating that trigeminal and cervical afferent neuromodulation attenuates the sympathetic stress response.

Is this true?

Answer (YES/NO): NO